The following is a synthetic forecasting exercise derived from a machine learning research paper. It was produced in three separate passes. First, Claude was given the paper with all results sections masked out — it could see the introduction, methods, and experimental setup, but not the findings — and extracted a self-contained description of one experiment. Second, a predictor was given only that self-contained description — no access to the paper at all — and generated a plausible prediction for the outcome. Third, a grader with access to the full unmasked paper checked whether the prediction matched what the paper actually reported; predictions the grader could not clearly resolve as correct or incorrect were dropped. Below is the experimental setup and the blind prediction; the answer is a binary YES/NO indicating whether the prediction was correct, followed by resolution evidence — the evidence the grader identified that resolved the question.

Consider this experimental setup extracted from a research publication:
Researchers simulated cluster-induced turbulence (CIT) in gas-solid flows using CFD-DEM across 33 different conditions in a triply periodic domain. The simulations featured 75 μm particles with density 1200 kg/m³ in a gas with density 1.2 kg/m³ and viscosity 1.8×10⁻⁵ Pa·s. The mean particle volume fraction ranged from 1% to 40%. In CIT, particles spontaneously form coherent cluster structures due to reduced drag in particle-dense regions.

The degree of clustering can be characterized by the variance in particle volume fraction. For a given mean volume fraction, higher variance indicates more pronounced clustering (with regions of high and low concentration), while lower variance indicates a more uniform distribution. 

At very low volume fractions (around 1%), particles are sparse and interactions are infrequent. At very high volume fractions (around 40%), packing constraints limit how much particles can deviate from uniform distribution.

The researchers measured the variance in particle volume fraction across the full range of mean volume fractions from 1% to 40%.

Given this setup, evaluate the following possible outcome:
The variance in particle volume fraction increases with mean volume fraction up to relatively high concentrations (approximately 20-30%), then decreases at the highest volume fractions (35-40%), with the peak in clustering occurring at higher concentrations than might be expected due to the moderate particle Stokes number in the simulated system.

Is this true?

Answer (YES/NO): NO